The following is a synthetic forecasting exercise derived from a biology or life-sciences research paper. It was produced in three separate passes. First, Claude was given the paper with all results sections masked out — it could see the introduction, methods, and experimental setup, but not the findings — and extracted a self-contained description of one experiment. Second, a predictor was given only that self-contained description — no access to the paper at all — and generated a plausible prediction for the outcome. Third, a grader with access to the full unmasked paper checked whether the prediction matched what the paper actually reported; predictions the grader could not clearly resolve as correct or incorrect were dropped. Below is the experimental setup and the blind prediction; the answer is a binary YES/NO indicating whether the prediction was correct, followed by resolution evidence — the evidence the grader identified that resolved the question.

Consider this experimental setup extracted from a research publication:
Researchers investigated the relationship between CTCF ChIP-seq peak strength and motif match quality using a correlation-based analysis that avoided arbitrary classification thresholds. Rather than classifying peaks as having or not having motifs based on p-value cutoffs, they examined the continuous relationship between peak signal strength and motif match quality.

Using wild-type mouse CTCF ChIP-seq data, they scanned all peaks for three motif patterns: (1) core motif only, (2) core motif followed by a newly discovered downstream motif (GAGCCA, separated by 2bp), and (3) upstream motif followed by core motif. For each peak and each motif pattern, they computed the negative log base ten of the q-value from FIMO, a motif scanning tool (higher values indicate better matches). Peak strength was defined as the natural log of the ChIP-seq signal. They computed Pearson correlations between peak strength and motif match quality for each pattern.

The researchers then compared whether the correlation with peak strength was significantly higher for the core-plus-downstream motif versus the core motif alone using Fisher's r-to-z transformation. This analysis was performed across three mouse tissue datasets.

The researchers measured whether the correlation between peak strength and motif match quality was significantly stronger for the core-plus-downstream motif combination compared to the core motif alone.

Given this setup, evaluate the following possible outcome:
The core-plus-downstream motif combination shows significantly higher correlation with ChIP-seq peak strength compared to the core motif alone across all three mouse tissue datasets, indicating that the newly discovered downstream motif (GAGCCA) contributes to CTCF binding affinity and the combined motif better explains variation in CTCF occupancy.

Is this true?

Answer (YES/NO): YES